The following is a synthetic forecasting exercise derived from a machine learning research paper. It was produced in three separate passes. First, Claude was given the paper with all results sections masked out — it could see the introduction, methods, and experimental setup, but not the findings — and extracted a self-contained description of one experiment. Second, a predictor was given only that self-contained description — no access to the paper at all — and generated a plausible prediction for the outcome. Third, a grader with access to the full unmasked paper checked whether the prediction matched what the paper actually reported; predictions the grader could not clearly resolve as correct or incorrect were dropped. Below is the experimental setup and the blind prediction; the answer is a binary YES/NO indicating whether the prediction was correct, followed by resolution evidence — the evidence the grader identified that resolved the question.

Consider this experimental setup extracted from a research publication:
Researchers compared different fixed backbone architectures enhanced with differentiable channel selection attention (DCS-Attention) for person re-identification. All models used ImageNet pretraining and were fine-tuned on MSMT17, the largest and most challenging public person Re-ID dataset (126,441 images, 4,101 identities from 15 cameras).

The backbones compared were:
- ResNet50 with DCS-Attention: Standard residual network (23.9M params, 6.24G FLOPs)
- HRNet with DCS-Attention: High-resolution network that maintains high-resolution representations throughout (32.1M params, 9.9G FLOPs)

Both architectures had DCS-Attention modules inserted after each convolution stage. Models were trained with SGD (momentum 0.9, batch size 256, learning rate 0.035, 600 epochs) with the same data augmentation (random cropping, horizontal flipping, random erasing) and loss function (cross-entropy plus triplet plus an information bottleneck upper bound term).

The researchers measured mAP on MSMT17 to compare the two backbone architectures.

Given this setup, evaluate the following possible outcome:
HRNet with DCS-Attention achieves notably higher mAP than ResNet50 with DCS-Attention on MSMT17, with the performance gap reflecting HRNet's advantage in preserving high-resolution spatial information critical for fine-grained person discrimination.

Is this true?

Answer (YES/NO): YES